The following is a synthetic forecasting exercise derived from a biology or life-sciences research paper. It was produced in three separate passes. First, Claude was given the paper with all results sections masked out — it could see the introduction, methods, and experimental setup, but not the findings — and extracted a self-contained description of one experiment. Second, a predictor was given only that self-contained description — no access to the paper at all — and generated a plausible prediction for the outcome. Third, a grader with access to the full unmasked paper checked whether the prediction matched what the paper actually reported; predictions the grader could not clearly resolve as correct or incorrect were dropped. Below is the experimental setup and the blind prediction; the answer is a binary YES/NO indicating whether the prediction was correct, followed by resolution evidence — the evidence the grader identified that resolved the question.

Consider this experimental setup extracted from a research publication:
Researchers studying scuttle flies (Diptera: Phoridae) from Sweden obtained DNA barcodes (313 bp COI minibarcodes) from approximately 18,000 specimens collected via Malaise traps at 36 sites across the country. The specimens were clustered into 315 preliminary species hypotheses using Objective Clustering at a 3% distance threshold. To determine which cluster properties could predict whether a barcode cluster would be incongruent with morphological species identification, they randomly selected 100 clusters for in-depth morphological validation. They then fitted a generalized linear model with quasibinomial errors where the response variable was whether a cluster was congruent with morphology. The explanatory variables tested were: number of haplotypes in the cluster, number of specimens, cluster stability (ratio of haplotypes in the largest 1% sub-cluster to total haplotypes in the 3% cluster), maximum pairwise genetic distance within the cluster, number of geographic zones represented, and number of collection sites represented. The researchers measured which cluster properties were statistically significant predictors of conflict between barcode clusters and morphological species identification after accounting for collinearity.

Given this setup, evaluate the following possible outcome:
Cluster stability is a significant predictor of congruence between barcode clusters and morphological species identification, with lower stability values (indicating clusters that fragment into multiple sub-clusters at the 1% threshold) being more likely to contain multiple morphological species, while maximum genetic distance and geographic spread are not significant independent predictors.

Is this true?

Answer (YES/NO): YES